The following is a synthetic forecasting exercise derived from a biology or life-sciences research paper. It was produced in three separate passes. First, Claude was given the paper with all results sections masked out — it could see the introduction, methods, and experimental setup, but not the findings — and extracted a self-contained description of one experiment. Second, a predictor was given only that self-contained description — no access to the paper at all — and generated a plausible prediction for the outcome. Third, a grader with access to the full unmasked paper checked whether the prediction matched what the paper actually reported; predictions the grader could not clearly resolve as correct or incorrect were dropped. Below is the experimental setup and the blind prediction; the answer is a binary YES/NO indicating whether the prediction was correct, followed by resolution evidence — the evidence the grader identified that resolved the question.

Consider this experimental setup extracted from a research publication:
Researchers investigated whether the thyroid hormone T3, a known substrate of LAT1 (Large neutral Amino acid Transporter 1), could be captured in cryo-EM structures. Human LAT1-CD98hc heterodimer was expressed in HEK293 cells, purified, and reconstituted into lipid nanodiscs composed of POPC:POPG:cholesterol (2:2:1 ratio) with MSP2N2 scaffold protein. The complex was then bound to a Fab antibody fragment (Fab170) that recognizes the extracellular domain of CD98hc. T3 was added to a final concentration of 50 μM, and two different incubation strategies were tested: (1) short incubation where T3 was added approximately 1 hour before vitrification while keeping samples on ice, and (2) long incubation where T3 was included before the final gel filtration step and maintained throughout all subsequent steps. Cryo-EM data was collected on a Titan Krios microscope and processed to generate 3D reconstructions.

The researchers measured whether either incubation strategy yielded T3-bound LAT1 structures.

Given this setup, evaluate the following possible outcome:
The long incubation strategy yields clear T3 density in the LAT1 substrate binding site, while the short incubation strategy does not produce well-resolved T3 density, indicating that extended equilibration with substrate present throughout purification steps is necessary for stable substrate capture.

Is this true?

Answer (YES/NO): NO